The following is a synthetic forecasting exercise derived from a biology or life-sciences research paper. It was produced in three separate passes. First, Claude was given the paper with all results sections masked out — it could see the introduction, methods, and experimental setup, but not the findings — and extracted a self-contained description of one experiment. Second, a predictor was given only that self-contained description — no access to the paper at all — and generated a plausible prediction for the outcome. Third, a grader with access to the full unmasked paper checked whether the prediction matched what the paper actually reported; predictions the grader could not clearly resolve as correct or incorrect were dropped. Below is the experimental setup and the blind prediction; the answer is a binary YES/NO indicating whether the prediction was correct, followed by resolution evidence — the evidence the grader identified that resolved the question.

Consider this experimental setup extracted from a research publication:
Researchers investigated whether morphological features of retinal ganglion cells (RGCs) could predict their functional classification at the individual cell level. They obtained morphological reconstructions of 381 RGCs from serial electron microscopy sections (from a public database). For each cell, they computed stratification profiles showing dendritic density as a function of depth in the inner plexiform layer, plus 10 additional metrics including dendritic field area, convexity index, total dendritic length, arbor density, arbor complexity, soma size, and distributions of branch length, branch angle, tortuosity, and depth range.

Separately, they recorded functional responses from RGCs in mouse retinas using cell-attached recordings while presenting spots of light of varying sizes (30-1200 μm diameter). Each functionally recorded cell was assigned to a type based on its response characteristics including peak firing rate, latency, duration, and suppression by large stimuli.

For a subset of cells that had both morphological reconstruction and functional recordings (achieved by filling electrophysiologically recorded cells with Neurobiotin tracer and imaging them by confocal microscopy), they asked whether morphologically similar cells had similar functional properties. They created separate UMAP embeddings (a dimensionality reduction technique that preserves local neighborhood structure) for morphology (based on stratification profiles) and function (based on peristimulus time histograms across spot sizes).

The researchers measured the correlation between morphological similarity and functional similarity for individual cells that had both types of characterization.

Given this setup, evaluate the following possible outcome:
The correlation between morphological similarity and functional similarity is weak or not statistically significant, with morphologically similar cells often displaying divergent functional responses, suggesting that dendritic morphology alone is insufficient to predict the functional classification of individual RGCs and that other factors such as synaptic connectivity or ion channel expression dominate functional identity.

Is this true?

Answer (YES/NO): YES